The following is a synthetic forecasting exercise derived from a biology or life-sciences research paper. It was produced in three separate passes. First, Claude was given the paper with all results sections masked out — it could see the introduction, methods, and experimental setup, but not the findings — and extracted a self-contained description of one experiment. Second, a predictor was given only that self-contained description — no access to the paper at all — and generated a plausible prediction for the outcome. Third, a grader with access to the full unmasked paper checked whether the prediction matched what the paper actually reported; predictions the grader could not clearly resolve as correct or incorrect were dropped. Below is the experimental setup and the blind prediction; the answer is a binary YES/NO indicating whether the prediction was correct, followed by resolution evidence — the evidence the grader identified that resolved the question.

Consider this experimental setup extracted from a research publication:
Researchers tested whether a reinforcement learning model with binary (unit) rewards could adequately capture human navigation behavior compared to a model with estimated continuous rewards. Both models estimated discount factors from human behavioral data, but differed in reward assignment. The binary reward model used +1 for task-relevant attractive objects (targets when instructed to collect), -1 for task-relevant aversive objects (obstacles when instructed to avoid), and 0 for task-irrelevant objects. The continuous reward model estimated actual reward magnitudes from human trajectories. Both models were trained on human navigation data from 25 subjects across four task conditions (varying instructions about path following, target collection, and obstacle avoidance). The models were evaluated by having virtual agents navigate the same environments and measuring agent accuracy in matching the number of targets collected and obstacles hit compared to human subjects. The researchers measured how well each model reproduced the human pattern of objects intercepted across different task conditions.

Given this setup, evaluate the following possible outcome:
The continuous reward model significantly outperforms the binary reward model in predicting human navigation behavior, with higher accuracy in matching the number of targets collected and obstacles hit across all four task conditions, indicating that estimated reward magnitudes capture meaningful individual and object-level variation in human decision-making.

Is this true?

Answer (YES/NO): NO